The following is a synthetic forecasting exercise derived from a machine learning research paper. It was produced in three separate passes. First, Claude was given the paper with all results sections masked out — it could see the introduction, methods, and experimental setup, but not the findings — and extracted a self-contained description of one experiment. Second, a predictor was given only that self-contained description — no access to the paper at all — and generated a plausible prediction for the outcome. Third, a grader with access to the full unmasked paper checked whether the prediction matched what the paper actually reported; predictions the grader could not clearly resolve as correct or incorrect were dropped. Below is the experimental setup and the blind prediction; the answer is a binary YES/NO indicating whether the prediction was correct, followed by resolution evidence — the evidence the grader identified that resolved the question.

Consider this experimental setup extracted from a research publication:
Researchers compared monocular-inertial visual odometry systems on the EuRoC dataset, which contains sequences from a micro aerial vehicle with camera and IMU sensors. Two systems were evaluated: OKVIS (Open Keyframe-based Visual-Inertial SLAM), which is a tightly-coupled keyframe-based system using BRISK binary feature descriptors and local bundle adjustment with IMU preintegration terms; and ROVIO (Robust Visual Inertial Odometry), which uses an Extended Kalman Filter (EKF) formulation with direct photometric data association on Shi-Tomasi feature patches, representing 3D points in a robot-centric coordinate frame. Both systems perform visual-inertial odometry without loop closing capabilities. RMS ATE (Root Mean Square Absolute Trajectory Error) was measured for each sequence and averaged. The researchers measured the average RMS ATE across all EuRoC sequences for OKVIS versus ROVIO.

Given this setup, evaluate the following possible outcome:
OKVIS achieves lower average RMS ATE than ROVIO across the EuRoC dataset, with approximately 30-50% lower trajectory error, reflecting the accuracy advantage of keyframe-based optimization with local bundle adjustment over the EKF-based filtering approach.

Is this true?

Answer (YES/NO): NO